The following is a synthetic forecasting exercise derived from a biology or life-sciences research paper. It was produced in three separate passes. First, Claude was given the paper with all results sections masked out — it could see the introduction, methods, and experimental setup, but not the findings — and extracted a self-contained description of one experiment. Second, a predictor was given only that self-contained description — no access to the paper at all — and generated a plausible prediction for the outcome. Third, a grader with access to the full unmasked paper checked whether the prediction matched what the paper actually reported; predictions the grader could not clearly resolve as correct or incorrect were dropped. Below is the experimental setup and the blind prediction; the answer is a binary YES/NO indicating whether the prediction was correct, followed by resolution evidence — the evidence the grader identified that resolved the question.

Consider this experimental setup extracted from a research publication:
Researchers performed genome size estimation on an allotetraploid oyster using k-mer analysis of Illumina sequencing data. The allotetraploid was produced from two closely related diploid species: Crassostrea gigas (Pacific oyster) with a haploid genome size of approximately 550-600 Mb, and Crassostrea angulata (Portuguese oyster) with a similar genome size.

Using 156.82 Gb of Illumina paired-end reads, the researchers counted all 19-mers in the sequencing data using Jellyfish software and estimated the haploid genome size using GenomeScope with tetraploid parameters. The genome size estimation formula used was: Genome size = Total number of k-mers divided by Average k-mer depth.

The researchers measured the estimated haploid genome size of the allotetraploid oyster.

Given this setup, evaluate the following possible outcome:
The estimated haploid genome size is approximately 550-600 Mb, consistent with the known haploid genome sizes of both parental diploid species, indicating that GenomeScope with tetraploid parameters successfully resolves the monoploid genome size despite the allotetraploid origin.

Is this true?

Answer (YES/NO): NO